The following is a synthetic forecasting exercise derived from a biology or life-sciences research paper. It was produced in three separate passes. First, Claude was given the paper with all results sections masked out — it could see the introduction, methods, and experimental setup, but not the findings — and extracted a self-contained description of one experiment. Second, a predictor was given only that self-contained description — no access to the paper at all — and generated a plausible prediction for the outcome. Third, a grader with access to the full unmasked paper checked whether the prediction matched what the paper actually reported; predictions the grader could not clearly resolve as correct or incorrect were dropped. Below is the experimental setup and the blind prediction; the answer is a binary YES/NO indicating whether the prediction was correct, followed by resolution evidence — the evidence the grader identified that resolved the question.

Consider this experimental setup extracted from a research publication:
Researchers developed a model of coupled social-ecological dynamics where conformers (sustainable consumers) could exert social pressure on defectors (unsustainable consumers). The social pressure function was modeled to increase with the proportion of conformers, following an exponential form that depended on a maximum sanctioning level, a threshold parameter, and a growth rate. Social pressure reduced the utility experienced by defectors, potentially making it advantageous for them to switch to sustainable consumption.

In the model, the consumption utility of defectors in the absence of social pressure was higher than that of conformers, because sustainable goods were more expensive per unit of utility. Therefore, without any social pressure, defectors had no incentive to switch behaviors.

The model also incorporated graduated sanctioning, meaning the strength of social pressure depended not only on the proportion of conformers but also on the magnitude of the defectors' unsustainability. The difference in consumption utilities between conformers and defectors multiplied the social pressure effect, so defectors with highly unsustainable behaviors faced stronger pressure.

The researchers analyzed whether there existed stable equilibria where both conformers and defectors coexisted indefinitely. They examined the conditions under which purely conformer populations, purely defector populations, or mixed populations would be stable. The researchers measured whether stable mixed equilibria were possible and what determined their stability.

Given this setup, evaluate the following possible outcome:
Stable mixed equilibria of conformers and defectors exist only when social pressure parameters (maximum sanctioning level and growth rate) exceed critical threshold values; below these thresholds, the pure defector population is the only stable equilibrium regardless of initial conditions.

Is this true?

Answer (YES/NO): NO